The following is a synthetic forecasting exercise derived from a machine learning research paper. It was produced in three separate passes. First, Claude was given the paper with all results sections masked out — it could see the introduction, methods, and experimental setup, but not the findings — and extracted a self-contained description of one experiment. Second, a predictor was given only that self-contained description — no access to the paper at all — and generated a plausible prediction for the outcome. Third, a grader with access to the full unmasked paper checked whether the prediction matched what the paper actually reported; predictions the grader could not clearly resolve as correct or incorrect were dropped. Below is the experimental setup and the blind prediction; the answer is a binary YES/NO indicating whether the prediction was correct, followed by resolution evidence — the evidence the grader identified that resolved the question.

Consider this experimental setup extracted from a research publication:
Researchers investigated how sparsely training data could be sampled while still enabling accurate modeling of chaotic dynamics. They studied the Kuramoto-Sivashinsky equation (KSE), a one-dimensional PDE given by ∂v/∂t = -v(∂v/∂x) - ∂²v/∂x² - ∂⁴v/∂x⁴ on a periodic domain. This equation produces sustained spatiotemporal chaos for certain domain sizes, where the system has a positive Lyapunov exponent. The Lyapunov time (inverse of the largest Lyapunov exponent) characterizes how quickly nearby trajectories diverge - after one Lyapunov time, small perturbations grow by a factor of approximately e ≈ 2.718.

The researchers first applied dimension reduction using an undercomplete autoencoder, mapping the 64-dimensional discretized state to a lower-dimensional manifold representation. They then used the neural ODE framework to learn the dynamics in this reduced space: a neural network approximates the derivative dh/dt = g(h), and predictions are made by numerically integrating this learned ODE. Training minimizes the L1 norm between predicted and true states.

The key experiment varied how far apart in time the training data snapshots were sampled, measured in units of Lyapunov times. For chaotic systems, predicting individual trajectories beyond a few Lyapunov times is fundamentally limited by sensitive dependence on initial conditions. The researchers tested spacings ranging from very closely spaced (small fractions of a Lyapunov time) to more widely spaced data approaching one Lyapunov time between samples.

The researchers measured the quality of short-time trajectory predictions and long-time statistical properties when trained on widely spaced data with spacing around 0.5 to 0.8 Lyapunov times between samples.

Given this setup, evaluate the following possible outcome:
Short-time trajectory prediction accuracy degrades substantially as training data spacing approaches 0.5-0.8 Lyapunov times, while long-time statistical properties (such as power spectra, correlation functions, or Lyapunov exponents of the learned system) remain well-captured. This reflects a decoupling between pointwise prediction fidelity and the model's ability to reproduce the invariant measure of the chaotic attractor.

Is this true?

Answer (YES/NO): NO